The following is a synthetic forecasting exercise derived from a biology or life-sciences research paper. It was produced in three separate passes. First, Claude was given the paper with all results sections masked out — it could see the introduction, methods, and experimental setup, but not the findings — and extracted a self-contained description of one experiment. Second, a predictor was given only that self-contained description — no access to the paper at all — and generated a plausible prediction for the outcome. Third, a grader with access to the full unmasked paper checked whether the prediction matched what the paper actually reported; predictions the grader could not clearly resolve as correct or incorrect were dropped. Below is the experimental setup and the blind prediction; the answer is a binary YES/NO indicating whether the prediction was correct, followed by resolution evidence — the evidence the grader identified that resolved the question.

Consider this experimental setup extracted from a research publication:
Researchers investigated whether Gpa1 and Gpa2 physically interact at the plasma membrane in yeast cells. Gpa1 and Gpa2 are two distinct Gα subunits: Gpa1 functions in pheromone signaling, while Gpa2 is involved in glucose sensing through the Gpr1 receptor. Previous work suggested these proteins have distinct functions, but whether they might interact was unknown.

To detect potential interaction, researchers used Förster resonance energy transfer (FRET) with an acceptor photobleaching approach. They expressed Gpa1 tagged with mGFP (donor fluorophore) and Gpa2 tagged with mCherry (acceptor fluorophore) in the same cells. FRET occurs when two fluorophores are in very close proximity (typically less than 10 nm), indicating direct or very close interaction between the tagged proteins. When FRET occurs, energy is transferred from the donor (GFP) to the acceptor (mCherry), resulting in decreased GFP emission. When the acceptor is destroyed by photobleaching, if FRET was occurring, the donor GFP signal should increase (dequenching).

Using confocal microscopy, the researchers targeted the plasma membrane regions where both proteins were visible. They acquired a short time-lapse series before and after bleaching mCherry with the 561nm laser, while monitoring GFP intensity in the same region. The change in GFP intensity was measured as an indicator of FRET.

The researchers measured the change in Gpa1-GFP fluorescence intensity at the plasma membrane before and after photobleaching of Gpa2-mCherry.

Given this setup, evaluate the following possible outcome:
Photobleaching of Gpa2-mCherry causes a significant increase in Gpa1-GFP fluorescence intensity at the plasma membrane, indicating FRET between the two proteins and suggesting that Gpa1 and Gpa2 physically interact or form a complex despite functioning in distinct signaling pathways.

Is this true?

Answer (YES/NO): YES